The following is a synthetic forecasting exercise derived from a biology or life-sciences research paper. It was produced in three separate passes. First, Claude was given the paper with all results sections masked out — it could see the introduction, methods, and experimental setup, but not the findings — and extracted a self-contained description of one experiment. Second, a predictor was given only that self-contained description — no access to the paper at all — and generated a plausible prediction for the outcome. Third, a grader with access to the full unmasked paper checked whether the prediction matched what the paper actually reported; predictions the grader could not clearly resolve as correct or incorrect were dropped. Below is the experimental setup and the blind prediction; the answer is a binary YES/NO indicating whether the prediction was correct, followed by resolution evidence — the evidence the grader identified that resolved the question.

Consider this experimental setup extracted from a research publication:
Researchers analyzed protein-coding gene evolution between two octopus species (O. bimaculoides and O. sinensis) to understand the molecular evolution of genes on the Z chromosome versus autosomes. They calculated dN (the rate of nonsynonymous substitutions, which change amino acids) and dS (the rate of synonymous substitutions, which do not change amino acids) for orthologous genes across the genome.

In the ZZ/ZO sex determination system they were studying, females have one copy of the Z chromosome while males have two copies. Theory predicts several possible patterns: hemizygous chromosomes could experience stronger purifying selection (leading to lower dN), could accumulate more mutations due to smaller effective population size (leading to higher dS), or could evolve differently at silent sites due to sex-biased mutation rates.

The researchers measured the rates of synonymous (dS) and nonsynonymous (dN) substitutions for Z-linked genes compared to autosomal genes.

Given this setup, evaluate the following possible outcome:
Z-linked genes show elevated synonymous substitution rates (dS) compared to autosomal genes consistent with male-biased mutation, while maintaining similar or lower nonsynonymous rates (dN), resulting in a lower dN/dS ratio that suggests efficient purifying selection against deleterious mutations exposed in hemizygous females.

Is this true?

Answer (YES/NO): NO